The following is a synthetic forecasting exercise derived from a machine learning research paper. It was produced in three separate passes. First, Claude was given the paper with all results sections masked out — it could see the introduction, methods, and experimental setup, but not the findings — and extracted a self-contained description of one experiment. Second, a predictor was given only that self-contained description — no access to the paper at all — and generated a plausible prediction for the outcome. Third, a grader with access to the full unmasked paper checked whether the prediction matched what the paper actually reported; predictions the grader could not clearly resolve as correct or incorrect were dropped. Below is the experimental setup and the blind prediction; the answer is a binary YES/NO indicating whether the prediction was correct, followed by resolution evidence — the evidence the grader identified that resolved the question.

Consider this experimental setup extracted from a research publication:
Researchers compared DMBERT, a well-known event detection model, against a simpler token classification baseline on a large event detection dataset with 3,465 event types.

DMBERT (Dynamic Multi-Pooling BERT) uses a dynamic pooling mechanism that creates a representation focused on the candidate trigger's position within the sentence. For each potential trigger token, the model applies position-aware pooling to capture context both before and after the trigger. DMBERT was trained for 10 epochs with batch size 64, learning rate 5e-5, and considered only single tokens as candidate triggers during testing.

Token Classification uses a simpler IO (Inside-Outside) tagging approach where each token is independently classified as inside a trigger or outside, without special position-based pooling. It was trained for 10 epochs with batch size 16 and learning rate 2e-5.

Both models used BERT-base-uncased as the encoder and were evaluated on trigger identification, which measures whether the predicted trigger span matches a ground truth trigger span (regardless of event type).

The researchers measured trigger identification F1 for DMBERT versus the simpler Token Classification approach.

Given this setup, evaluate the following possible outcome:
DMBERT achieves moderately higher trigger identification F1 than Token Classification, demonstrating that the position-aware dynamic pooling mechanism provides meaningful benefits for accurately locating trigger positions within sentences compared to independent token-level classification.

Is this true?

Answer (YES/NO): NO